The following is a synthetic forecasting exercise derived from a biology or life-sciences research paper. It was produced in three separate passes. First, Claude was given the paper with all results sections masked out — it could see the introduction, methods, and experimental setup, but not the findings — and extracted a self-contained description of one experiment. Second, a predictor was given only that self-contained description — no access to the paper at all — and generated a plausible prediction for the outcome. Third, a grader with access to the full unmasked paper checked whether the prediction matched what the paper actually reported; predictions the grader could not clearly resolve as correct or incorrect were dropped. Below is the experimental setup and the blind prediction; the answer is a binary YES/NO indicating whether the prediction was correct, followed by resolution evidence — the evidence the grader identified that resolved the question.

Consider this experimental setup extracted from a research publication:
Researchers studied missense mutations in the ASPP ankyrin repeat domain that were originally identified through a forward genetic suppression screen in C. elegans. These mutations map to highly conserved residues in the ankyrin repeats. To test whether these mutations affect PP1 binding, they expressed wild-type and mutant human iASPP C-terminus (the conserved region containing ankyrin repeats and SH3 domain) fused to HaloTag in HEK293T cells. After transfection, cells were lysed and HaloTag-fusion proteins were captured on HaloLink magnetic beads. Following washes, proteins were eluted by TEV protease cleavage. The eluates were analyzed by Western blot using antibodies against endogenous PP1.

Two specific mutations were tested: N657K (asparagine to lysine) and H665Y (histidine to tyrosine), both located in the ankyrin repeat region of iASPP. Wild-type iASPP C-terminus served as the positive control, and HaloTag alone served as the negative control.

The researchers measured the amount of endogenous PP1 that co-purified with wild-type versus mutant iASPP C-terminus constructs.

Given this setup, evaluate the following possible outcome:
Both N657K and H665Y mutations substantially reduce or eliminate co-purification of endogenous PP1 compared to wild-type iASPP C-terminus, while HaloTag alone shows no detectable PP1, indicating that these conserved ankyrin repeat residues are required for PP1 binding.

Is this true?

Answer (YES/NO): NO